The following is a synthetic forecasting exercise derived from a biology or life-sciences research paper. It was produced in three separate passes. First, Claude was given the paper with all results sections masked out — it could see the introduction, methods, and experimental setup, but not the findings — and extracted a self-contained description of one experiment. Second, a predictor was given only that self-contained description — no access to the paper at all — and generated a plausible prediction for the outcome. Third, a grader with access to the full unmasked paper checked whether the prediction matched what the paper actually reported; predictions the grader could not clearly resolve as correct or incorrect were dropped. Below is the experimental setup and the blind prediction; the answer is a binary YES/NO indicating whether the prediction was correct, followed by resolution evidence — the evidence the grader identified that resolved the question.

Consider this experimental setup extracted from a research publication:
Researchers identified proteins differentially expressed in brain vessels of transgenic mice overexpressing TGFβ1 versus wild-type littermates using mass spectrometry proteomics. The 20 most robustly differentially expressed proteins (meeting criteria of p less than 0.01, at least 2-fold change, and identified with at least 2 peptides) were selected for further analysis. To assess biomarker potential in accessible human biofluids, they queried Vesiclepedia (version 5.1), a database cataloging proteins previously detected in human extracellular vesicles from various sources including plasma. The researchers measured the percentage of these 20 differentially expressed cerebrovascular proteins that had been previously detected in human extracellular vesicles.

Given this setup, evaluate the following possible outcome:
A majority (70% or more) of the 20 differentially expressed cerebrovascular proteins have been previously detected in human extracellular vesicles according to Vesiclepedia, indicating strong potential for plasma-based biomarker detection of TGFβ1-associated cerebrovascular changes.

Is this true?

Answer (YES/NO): YES